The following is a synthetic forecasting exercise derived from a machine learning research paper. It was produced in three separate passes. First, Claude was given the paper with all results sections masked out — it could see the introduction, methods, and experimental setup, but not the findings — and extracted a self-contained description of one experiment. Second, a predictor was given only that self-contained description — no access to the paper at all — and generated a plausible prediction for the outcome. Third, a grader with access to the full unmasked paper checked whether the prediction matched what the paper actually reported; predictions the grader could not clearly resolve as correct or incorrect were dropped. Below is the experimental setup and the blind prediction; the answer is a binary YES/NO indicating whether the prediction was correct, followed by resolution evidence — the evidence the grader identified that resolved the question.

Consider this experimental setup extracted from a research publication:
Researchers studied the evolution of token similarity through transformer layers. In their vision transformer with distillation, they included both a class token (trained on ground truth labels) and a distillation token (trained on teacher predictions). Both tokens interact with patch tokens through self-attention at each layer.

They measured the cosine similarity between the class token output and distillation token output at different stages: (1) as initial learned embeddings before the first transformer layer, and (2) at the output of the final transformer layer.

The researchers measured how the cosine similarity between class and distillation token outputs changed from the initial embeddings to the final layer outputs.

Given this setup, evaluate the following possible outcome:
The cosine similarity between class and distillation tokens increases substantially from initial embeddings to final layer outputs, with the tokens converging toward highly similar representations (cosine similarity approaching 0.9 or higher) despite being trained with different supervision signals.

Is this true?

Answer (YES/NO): YES